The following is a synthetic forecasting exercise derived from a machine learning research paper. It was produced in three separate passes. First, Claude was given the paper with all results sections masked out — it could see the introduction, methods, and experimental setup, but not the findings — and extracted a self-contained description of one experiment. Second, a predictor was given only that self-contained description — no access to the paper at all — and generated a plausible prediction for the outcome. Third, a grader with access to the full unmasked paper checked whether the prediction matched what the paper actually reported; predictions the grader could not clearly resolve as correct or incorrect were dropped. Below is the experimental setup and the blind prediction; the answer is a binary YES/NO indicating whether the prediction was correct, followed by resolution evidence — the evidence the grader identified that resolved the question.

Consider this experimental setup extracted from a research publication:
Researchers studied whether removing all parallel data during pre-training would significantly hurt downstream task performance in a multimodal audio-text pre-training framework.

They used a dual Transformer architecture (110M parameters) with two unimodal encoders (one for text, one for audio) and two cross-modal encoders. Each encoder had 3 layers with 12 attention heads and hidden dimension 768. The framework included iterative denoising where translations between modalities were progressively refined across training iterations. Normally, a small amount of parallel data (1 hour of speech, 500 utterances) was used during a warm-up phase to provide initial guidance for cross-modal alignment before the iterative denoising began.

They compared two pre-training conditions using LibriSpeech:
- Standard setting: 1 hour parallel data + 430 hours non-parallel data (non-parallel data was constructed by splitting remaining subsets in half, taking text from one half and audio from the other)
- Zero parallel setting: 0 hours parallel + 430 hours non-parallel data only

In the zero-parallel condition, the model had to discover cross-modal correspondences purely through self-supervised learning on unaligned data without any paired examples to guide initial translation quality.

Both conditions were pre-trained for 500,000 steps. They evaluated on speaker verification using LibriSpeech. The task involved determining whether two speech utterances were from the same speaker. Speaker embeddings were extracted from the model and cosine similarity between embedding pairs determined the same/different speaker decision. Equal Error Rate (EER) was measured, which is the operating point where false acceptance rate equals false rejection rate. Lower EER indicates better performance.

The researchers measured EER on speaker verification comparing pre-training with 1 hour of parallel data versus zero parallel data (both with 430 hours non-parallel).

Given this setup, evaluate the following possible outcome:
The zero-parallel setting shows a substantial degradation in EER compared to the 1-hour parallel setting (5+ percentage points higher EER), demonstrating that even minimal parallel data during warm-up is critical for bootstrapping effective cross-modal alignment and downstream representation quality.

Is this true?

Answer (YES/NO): NO